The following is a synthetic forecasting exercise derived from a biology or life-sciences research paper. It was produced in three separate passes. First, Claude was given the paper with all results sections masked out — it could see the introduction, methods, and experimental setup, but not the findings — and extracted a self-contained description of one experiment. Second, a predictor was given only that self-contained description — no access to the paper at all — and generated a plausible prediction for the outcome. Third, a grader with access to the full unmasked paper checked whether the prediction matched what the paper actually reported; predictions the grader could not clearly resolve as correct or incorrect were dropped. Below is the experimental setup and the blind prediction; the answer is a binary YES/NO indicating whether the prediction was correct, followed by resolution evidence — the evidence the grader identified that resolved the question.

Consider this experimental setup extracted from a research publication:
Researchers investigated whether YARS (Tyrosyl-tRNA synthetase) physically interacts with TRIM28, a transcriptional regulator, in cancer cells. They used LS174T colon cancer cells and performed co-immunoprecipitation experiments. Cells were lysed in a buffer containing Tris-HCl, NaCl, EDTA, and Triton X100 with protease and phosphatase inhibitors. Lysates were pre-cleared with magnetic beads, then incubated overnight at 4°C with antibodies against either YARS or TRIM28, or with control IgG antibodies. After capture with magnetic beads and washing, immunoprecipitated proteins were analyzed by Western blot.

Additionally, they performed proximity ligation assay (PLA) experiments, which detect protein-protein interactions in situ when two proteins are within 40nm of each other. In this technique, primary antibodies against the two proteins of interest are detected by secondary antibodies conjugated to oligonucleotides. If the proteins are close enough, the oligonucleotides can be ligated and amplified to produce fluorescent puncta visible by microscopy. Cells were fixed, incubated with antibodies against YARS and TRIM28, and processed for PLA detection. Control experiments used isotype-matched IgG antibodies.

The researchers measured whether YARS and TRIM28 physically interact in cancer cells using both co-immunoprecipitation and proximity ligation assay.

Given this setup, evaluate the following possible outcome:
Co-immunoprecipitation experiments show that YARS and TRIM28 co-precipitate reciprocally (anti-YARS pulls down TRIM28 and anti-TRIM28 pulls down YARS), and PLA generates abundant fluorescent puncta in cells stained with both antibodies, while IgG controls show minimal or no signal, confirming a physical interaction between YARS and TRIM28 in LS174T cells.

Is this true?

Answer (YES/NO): YES